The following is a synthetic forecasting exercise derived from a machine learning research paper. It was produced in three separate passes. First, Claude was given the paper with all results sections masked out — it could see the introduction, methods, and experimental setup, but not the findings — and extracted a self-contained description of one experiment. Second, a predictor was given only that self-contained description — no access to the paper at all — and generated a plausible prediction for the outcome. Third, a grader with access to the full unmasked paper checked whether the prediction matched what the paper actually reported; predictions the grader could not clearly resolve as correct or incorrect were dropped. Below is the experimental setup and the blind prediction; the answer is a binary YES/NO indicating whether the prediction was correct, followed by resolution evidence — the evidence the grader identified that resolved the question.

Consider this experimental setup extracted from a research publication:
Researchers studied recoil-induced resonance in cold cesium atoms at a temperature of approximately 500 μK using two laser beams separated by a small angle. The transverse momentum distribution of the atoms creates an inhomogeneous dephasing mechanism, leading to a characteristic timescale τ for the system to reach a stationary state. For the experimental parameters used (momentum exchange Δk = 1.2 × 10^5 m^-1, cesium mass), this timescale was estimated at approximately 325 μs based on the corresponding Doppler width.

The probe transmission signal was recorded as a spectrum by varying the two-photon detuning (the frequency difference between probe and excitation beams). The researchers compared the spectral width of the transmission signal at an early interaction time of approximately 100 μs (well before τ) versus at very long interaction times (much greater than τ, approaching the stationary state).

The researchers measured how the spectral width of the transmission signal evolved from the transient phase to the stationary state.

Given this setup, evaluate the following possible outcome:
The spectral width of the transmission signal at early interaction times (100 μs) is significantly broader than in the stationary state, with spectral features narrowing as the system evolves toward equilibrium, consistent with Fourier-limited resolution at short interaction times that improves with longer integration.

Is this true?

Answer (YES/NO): YES